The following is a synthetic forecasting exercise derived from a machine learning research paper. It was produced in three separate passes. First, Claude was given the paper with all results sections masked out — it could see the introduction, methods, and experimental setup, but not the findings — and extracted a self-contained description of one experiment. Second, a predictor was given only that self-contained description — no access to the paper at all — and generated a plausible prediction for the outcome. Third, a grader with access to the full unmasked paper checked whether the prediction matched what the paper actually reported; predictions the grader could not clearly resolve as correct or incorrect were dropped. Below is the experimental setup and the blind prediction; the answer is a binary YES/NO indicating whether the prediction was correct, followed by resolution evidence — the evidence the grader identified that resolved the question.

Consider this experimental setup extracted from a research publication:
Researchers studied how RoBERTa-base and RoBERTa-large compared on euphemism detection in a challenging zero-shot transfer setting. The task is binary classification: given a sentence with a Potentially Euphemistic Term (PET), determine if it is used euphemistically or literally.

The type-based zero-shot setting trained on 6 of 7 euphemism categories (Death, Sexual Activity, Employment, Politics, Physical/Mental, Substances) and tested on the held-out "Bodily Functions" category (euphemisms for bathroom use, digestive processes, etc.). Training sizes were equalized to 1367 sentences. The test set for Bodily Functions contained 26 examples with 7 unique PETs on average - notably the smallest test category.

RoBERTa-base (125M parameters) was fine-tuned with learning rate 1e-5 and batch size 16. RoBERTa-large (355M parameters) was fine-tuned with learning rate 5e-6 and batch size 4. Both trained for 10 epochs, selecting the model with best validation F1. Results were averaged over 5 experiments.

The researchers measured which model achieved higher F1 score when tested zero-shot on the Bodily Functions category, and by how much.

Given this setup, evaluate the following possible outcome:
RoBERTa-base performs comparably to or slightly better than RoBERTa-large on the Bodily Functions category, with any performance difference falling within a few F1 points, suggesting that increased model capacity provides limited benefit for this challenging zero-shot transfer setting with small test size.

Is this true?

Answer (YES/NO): NO